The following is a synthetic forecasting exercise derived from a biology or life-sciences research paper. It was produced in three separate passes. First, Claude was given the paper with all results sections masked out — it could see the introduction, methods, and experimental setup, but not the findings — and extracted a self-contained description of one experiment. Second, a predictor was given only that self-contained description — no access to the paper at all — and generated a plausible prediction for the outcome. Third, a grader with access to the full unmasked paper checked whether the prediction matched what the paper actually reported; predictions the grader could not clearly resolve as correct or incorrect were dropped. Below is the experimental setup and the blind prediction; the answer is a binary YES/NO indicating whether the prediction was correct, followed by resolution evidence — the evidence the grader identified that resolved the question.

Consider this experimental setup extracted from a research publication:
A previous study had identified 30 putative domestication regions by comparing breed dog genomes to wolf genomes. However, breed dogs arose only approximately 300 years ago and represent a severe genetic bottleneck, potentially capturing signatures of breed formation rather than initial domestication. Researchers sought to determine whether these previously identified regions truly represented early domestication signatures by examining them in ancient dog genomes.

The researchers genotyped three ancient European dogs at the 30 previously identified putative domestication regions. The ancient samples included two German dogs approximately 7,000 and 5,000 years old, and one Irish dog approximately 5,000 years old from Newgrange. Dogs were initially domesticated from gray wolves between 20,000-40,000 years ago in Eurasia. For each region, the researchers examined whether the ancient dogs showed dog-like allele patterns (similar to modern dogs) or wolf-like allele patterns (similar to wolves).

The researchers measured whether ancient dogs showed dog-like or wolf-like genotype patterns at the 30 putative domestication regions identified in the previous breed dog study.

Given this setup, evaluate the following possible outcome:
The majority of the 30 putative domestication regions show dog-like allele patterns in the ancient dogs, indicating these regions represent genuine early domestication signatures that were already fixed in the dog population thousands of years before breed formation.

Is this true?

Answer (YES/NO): NO